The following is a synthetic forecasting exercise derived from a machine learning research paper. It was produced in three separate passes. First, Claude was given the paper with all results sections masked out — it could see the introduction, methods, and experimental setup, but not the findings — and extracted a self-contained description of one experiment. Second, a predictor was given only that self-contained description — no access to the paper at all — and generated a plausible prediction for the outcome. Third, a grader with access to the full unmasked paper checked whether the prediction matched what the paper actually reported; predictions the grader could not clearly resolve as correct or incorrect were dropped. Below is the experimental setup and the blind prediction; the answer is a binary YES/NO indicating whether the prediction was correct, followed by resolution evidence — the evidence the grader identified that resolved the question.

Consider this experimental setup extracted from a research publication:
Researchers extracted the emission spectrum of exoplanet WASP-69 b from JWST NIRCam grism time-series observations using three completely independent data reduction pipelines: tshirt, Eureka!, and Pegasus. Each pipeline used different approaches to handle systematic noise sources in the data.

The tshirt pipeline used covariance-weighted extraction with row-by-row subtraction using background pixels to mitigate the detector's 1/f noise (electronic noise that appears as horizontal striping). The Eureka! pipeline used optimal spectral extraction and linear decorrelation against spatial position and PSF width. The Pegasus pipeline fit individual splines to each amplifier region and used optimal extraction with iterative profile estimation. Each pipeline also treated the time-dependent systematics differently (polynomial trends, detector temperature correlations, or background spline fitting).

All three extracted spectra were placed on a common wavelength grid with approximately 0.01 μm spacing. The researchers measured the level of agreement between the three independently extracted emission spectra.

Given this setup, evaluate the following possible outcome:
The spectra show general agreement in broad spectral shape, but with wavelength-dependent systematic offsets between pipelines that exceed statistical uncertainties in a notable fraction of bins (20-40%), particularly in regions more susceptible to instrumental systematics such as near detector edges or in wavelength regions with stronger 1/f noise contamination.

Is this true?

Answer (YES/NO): NO